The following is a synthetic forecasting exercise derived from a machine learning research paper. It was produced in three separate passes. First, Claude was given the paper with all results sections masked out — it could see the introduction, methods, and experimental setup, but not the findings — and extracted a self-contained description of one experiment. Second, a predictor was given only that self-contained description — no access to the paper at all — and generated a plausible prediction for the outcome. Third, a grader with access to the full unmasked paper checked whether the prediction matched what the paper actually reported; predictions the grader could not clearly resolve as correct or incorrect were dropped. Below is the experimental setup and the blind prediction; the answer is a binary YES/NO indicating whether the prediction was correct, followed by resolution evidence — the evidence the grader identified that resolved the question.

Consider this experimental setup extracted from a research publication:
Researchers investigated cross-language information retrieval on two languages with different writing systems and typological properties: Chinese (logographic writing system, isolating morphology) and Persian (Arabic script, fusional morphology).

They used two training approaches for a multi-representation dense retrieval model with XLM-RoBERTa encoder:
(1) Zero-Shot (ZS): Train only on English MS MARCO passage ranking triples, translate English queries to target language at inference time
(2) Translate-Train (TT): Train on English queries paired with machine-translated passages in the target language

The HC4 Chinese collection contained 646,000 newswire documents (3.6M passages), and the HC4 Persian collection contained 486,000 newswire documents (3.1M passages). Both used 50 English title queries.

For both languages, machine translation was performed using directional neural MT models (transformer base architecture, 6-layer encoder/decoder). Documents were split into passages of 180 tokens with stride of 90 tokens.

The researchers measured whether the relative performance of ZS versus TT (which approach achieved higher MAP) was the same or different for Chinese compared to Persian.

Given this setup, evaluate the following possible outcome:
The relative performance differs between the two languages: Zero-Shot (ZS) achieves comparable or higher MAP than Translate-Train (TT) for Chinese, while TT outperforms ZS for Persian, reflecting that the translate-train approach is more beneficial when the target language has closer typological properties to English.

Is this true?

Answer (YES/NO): NO